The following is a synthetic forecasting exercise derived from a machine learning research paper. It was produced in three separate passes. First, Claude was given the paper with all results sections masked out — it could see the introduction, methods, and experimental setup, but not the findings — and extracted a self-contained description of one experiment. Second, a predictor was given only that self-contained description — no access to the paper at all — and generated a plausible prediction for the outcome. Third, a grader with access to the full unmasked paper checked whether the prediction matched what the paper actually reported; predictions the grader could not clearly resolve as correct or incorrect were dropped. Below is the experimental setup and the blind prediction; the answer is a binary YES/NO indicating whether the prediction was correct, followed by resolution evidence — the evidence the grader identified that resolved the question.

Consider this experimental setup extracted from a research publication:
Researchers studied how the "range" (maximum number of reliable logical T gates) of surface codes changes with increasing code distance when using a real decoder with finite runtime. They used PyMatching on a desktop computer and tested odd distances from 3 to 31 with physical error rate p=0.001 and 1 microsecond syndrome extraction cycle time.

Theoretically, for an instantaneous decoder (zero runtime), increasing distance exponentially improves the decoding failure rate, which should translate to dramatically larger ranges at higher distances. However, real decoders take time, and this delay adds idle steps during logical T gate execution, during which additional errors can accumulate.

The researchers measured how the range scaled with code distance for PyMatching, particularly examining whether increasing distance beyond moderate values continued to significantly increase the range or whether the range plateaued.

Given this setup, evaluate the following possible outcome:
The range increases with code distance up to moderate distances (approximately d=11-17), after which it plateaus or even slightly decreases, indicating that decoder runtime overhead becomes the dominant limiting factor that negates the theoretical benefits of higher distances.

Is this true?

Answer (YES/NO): YES